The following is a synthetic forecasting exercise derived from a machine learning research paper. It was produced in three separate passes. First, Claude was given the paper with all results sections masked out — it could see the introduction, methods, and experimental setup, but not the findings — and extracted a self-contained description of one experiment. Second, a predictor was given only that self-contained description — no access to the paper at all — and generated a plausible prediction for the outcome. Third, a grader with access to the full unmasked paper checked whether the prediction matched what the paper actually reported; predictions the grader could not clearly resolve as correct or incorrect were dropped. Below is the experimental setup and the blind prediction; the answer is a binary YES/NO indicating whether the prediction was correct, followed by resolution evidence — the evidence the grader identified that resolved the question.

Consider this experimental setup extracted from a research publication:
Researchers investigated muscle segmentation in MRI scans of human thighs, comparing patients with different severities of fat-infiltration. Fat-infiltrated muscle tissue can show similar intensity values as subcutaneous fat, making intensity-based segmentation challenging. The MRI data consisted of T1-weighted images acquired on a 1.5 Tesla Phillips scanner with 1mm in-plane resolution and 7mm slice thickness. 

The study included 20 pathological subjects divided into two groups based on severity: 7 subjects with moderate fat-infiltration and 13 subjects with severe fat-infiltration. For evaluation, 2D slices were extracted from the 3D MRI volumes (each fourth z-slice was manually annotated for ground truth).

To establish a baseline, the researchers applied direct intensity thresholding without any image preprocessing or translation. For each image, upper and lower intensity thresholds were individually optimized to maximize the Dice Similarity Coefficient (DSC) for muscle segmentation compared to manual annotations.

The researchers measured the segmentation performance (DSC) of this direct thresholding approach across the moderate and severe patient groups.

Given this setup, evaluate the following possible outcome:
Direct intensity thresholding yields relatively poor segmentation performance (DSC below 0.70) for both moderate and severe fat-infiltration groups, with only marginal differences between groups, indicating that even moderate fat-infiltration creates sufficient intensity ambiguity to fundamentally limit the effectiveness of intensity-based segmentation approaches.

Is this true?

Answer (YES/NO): NO